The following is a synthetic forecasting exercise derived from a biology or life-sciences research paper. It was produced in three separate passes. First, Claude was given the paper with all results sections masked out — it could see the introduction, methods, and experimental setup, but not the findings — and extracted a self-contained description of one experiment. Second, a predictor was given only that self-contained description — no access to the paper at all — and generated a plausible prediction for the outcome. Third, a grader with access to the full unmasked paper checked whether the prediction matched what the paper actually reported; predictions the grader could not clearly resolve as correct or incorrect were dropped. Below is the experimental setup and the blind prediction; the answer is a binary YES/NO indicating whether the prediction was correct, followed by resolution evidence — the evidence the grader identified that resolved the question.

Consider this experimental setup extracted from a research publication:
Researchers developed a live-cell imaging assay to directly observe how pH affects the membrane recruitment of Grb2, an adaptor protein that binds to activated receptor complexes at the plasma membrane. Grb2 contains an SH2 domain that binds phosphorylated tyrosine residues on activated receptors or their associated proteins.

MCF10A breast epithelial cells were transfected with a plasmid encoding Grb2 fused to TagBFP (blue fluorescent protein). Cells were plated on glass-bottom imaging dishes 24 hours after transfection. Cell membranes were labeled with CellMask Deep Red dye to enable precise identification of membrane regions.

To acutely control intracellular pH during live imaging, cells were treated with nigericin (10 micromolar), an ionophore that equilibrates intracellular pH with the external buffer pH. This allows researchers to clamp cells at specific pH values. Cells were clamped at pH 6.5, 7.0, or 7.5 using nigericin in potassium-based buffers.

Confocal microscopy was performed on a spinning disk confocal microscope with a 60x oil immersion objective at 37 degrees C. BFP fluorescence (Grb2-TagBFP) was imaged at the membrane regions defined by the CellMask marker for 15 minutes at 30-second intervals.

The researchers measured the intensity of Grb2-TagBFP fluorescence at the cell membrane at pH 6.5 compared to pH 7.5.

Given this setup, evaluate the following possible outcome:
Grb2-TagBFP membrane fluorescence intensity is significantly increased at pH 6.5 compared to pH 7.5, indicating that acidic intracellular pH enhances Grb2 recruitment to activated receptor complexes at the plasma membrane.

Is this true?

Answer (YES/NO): YES